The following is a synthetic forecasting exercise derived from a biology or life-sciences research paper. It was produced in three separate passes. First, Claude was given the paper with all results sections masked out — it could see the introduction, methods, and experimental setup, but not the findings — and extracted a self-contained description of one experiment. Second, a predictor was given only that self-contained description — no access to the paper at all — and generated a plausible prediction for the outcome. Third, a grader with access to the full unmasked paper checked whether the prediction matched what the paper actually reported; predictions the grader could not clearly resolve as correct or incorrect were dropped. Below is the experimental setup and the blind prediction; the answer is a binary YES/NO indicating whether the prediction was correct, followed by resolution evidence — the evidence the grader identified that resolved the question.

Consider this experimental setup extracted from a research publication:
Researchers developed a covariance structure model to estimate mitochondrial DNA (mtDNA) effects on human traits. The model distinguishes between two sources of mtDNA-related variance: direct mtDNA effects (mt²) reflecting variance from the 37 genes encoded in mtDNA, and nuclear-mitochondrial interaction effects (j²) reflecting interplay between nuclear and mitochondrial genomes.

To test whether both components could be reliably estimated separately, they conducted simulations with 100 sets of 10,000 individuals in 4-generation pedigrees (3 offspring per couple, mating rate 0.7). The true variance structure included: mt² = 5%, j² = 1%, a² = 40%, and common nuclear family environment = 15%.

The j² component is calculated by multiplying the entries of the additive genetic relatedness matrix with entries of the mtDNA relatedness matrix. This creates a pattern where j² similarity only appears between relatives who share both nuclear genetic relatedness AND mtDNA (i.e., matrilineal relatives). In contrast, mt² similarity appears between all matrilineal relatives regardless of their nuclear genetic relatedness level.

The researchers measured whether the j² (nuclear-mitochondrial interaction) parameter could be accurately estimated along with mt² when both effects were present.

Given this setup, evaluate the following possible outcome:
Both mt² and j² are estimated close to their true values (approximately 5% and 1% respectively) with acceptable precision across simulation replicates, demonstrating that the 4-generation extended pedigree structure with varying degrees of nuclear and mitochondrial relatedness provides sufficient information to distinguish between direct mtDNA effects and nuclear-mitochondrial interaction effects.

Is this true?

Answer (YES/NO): NO